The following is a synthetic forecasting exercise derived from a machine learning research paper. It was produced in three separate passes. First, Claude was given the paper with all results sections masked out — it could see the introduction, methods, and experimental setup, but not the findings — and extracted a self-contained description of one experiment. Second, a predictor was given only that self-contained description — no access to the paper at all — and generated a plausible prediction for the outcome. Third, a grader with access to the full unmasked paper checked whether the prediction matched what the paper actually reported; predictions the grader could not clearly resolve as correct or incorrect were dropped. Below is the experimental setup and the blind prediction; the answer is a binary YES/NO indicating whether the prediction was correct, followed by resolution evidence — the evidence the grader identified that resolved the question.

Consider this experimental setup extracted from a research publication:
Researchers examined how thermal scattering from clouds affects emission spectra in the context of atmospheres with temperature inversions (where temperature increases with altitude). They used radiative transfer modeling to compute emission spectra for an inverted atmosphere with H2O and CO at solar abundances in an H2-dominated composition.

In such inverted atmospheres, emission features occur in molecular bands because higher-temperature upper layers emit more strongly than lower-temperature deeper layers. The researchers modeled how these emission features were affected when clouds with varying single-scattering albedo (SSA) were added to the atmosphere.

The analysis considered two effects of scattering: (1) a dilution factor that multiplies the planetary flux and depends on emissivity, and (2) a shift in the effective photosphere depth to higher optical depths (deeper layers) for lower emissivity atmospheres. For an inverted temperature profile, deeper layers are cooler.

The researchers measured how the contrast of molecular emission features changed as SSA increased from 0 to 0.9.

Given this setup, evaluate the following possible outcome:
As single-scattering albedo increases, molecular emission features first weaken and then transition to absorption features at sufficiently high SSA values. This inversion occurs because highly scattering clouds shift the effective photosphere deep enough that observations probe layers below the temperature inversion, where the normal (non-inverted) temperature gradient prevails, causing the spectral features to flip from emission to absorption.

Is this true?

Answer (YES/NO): NO